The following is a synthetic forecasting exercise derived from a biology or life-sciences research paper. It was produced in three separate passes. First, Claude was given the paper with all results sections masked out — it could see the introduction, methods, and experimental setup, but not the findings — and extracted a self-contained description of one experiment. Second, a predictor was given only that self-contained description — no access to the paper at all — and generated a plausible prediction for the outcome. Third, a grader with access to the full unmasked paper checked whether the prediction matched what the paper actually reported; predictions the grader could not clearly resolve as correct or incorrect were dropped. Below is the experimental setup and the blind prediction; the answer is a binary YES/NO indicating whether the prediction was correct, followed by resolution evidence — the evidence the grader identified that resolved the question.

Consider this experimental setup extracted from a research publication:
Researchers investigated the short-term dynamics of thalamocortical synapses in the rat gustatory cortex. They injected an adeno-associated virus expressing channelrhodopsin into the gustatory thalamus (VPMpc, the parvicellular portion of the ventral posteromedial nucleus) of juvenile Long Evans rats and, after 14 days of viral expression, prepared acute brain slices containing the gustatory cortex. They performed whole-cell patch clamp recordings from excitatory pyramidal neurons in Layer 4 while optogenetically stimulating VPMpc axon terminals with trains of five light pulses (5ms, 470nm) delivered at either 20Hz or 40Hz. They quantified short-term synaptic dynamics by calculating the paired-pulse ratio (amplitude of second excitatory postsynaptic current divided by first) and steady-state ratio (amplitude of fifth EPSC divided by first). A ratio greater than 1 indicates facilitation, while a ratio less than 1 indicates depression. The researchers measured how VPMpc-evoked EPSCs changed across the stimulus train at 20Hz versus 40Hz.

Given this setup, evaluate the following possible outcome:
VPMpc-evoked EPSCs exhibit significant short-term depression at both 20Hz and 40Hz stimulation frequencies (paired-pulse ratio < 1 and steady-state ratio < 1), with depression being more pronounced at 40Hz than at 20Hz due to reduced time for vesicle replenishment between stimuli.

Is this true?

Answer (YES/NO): NO